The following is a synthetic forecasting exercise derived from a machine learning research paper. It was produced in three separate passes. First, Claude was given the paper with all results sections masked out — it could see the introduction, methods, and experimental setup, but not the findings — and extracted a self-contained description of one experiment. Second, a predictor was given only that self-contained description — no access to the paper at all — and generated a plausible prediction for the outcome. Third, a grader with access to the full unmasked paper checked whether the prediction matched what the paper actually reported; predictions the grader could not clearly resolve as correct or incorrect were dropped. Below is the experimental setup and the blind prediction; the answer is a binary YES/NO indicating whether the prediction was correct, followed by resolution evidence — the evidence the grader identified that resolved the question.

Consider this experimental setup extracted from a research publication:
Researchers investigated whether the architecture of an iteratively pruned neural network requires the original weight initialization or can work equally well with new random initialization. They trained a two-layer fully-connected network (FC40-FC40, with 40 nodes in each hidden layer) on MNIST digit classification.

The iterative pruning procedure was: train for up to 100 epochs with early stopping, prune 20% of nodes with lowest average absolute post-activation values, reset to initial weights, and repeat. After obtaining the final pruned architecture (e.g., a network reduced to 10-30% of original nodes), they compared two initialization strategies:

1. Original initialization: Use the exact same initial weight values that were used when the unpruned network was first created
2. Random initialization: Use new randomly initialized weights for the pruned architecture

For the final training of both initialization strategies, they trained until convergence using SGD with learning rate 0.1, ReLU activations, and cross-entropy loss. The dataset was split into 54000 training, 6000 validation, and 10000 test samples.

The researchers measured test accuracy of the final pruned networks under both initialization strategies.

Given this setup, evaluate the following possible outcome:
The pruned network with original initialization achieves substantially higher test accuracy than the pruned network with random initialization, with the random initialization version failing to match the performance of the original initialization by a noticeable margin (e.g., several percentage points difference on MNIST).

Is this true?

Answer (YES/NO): NO